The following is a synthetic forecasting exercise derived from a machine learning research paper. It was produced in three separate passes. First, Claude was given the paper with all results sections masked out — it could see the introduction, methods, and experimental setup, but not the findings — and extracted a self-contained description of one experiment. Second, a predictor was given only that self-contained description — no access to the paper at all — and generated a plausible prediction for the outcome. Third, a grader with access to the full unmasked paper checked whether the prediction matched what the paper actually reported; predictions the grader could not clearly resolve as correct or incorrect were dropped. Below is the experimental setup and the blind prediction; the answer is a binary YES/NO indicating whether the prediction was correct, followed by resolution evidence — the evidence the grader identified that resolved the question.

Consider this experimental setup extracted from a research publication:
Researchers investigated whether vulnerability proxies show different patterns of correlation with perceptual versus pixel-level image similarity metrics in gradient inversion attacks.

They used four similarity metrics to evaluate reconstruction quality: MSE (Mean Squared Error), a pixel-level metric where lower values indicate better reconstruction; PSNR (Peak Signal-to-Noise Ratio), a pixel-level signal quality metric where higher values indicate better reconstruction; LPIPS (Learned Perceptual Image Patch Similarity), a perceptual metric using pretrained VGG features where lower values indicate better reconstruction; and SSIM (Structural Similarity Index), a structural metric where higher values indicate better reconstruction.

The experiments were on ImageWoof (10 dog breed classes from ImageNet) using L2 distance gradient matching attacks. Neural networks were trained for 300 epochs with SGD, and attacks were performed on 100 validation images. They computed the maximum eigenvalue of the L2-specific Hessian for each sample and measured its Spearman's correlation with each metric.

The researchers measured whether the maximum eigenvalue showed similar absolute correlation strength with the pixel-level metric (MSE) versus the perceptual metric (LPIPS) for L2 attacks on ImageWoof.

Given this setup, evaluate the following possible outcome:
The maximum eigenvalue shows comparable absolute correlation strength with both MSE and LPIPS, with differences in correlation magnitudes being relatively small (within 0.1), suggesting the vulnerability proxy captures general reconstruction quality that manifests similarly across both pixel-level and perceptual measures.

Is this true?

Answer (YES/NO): NO